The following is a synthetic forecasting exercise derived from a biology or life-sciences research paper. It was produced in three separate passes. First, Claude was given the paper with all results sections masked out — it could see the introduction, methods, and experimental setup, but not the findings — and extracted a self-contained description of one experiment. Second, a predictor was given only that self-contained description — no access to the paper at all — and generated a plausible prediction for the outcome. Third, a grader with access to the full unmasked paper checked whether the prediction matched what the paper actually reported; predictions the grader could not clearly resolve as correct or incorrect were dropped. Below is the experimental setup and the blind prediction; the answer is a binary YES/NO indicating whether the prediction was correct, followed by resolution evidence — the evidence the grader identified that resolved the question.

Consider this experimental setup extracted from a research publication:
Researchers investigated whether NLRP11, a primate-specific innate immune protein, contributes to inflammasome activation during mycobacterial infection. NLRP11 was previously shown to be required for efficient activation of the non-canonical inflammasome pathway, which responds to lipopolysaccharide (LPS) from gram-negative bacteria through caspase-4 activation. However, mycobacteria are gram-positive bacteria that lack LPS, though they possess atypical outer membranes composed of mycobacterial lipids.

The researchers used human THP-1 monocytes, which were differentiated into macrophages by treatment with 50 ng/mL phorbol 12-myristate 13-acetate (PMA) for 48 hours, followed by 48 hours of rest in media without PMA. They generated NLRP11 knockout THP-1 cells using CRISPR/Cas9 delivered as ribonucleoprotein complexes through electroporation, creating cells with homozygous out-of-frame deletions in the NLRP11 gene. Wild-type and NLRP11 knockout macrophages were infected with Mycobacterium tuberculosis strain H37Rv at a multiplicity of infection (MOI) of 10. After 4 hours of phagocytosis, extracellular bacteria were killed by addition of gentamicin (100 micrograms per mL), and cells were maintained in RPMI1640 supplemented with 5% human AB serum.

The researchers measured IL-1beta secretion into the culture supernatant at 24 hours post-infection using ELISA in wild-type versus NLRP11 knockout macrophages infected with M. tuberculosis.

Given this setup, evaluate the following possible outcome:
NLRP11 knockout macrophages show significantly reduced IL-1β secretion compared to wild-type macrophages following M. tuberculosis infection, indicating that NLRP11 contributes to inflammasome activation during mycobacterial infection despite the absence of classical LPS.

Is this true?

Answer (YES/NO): YES